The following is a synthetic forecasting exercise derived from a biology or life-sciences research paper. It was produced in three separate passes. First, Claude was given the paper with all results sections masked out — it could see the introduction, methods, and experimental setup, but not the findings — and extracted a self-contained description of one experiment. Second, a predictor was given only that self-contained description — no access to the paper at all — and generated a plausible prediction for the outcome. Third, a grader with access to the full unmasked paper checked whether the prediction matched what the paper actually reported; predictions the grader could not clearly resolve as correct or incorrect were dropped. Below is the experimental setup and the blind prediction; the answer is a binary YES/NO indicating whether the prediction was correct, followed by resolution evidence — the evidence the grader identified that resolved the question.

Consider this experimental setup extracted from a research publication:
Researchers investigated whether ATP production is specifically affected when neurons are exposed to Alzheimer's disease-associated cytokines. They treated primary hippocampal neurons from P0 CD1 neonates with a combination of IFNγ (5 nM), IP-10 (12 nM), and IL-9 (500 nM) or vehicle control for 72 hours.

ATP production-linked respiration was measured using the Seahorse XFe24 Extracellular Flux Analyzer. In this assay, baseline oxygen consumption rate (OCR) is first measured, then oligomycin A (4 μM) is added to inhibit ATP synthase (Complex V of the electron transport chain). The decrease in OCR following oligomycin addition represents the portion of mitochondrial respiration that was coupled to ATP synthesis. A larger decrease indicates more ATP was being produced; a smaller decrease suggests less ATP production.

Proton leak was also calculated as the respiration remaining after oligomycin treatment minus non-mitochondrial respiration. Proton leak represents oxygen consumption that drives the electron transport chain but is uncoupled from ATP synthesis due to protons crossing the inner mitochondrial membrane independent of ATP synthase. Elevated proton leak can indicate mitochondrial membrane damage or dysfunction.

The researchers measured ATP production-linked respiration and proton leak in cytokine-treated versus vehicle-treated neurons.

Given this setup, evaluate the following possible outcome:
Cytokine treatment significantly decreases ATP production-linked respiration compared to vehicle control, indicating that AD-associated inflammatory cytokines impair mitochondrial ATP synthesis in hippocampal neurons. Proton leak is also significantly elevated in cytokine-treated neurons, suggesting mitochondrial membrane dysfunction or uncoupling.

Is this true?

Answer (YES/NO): NO